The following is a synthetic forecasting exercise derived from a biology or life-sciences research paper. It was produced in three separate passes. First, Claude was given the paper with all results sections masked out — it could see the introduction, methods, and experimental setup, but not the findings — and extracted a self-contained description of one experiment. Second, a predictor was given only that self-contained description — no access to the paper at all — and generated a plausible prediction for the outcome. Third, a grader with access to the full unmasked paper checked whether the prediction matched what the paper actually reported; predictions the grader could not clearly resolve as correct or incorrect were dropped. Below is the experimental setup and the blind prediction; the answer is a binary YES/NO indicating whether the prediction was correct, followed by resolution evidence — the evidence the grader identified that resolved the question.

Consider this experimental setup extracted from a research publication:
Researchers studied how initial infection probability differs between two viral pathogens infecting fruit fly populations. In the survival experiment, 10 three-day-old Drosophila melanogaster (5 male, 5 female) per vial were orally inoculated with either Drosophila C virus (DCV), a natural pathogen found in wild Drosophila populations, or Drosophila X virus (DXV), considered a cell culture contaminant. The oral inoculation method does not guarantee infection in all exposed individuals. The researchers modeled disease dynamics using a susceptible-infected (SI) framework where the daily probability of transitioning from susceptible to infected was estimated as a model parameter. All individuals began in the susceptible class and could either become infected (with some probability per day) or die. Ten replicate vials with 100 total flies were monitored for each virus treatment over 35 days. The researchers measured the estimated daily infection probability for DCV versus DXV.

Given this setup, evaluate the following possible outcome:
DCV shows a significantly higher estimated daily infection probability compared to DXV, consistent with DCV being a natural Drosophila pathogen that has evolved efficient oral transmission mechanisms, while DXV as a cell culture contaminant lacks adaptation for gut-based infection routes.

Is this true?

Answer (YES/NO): NO